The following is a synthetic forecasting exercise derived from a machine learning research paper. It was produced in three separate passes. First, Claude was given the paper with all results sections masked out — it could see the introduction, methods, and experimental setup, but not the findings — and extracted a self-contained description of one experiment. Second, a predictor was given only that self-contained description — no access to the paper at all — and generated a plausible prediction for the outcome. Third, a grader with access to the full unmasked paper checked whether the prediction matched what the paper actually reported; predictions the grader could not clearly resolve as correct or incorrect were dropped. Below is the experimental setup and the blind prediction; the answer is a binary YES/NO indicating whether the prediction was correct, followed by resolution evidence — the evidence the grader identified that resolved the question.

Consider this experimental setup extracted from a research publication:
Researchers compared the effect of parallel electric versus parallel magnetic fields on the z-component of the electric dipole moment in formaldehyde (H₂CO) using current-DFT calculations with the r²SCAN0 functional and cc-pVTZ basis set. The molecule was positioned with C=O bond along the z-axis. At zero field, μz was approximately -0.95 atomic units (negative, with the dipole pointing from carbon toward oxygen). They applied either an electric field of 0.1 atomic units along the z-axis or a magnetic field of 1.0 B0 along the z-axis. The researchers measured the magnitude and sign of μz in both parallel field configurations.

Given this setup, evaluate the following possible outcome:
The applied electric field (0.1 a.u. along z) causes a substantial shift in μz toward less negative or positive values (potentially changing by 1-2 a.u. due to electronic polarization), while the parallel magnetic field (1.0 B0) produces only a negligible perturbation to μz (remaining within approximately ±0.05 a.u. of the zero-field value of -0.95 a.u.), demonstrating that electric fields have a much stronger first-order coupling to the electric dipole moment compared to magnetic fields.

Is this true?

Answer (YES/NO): NO